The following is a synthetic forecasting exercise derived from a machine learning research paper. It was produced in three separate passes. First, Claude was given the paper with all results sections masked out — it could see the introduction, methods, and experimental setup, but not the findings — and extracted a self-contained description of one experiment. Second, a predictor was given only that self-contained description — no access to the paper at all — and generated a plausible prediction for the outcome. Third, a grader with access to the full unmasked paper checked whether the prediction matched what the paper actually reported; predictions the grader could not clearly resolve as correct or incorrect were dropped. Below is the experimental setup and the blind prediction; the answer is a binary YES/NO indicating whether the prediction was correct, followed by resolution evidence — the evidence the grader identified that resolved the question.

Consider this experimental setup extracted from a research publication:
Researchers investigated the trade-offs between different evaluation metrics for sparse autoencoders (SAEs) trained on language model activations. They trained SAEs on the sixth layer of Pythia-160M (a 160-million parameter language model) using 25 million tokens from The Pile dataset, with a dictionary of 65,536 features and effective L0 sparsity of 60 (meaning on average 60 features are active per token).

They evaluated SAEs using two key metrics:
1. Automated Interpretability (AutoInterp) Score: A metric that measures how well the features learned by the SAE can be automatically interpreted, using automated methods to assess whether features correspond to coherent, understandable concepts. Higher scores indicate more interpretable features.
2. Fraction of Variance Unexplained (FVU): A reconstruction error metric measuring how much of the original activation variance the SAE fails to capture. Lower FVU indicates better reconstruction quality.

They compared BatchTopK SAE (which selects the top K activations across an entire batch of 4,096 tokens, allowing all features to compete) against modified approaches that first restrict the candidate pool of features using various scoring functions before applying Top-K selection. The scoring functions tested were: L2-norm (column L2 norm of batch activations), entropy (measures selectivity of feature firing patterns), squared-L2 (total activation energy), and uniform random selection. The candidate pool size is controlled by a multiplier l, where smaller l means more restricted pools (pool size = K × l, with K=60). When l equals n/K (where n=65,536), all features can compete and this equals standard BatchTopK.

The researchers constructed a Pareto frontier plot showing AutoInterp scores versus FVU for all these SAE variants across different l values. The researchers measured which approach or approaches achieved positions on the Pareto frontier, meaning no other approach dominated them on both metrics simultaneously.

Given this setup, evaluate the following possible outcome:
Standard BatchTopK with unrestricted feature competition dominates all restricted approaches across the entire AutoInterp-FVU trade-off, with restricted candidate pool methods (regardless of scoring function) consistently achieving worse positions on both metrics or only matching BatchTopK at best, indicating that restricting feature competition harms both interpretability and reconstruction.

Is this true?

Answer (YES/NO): YES